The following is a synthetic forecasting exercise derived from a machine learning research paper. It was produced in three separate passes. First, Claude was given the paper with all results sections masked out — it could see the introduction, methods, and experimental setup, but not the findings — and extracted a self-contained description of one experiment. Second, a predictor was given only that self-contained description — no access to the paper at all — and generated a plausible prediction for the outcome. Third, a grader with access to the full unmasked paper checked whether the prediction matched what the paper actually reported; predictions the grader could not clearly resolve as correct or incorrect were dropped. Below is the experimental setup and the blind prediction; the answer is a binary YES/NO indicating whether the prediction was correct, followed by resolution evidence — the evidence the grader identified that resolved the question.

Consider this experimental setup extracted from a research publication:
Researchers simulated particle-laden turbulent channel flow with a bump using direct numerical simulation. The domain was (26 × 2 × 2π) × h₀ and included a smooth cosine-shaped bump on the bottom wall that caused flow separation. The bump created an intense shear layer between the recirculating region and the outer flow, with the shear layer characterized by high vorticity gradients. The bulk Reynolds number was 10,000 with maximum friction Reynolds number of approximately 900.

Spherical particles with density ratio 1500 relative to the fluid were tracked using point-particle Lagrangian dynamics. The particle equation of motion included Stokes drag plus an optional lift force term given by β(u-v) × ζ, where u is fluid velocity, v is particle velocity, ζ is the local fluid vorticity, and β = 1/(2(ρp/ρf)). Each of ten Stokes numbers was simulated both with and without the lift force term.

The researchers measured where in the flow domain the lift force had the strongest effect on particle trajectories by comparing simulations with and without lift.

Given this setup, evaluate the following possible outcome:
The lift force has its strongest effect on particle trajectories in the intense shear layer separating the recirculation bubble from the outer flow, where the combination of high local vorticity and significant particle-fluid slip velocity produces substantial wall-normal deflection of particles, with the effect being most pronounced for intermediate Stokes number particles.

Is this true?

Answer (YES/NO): NO